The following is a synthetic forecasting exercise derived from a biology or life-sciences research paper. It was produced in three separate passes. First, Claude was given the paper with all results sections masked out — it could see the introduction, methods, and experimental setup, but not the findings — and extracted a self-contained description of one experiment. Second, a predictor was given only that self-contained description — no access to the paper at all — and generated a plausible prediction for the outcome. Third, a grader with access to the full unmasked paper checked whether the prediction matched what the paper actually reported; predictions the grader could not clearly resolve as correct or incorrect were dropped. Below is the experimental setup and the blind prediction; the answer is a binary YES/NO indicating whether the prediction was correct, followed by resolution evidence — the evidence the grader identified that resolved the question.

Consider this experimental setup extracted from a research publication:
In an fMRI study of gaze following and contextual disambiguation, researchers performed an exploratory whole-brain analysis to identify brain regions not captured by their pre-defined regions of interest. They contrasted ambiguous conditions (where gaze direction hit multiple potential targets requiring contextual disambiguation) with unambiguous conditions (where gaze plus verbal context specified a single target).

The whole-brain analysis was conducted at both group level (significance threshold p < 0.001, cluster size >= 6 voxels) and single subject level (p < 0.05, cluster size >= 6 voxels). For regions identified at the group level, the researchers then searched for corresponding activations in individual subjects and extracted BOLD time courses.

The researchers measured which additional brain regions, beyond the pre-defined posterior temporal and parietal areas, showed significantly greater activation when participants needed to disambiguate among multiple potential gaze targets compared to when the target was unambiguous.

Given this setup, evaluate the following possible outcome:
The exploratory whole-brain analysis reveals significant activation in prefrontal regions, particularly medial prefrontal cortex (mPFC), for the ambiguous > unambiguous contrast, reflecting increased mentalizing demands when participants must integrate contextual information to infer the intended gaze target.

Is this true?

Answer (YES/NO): NO